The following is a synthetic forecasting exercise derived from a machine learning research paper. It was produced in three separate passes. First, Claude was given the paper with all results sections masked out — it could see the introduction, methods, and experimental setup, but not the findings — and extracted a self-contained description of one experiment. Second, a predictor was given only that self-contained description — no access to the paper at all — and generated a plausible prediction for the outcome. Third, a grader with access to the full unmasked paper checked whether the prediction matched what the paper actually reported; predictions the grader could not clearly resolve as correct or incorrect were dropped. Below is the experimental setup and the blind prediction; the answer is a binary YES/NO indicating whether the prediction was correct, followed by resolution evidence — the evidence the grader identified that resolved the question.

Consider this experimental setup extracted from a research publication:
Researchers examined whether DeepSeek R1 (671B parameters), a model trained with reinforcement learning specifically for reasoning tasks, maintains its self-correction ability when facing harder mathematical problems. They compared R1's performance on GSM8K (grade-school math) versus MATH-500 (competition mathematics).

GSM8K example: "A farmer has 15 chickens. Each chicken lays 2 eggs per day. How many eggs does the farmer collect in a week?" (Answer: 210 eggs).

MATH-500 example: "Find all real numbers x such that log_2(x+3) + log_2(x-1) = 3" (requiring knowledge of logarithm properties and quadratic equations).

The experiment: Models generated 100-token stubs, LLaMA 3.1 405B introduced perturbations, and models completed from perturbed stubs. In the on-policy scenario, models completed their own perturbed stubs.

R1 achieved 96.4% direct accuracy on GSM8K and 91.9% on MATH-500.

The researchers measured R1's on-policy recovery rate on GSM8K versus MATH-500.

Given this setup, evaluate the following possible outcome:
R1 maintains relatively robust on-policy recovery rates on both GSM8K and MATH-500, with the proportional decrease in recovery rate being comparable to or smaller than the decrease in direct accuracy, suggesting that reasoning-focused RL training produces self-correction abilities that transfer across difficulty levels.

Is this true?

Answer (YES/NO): YES